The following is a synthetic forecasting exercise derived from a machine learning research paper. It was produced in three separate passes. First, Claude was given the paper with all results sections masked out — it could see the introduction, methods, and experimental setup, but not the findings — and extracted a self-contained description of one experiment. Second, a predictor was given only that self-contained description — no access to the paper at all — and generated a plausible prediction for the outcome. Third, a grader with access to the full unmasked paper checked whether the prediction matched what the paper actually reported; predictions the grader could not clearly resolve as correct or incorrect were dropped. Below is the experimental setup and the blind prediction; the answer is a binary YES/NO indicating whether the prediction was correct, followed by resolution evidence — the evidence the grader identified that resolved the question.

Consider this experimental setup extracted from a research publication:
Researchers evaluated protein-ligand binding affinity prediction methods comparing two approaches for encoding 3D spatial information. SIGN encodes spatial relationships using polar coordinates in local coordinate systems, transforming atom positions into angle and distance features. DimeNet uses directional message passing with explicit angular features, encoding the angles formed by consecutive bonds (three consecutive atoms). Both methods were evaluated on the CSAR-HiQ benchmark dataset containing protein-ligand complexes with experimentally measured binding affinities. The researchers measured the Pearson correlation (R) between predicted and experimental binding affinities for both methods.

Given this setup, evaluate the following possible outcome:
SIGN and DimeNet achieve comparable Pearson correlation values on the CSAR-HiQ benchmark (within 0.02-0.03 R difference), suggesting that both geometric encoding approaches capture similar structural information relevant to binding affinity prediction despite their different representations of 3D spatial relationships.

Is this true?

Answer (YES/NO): NO